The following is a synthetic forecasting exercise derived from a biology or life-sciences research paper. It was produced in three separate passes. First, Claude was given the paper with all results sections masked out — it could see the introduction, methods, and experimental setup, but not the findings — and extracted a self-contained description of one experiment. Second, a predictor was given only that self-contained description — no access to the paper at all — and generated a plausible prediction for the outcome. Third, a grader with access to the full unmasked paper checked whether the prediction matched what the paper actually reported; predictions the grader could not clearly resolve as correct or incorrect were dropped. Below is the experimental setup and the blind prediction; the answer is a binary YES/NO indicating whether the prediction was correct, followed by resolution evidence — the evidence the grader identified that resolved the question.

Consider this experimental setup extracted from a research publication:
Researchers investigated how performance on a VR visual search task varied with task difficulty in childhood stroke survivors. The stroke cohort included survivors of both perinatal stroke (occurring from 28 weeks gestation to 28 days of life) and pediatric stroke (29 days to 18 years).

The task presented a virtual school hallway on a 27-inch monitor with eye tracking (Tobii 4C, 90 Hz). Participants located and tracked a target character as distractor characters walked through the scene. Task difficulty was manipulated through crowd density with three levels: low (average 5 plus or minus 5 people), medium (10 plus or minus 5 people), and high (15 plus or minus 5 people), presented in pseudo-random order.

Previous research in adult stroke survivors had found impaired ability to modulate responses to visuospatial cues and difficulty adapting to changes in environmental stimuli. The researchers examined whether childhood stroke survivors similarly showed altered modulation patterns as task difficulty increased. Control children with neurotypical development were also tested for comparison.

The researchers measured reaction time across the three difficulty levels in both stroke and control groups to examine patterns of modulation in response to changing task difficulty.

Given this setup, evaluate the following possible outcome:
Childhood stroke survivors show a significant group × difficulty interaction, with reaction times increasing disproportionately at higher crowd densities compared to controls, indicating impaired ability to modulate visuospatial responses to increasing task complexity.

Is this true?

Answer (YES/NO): NO